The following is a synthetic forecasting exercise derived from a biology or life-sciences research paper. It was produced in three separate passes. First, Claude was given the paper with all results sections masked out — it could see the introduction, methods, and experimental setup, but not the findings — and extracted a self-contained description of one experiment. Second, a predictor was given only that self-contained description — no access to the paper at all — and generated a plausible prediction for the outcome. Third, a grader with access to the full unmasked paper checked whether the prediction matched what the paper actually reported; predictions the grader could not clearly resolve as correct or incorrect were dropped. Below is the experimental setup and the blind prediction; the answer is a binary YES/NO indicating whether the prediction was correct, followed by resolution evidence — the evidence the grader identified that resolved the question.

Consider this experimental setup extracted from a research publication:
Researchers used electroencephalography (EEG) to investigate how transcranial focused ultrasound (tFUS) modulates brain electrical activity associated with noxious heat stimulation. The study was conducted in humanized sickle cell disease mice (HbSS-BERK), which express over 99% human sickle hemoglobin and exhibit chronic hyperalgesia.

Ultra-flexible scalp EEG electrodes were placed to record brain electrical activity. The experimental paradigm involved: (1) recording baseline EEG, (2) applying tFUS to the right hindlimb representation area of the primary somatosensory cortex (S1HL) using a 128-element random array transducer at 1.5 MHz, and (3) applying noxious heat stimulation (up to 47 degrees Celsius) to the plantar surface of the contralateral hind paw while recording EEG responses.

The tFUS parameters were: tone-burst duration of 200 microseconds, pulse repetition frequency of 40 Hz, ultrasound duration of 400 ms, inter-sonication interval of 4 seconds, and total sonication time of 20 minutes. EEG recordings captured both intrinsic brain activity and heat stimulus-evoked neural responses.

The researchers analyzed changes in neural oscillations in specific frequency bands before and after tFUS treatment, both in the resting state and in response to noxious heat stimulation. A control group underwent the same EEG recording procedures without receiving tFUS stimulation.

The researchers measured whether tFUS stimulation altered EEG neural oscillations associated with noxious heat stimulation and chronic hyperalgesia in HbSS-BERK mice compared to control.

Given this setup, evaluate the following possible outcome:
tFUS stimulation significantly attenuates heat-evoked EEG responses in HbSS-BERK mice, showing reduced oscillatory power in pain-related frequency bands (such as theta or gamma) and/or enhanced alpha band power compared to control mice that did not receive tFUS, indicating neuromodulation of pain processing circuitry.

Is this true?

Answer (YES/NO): NO